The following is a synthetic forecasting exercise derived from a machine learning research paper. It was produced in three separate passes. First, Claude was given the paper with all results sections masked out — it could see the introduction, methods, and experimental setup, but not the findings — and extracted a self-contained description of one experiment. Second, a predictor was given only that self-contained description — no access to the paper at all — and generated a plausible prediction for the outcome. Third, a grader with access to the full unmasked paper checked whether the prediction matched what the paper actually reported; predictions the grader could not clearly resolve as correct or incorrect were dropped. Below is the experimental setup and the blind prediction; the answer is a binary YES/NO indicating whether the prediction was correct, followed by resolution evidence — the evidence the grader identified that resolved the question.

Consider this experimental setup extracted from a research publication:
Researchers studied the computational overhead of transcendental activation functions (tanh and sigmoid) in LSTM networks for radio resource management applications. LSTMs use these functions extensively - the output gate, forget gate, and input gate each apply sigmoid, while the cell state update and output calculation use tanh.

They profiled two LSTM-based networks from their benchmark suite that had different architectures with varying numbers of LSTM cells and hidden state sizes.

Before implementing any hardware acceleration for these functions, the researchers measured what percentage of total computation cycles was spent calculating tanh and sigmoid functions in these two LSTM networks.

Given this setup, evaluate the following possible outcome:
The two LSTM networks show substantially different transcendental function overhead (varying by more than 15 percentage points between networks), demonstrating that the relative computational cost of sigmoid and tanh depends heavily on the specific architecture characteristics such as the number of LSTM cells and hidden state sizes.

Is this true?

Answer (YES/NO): YES